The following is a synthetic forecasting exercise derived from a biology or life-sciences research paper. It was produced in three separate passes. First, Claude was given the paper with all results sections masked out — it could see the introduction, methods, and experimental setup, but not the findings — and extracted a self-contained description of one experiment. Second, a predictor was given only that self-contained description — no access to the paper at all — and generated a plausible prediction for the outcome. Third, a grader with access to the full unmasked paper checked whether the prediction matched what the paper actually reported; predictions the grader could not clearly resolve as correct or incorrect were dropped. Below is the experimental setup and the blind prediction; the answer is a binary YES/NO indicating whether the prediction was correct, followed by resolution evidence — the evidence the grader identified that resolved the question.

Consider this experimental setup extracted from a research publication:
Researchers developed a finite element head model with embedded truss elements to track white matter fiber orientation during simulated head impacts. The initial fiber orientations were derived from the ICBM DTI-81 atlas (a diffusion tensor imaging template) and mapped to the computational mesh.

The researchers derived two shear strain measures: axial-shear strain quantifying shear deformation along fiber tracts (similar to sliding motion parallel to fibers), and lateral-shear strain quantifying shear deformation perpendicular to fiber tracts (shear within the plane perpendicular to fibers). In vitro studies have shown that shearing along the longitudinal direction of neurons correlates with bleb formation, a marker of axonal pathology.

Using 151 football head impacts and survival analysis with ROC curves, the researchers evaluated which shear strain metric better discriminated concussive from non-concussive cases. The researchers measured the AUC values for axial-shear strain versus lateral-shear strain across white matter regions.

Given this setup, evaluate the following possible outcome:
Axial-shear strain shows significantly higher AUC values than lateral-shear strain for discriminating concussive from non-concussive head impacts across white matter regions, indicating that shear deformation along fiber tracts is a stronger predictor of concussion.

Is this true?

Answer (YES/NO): NO